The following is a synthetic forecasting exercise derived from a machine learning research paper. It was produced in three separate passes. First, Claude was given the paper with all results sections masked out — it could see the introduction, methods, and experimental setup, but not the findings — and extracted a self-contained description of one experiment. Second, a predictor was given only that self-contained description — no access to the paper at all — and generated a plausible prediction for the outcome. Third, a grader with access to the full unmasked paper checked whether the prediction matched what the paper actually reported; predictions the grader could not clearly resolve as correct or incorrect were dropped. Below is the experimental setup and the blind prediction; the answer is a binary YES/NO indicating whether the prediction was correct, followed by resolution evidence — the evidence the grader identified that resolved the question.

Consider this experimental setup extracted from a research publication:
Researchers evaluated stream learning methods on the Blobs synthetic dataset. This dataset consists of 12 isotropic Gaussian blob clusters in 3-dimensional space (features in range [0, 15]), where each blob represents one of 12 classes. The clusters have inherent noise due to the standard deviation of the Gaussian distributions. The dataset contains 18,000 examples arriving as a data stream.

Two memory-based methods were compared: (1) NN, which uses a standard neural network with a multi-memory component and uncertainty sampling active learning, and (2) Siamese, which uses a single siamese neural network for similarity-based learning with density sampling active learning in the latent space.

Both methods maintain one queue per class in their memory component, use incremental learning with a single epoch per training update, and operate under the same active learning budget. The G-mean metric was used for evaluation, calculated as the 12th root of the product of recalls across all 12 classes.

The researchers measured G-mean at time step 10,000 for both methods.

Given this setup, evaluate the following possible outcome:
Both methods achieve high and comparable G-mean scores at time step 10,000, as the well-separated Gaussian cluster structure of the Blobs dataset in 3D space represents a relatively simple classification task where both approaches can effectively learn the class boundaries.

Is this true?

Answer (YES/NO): NO